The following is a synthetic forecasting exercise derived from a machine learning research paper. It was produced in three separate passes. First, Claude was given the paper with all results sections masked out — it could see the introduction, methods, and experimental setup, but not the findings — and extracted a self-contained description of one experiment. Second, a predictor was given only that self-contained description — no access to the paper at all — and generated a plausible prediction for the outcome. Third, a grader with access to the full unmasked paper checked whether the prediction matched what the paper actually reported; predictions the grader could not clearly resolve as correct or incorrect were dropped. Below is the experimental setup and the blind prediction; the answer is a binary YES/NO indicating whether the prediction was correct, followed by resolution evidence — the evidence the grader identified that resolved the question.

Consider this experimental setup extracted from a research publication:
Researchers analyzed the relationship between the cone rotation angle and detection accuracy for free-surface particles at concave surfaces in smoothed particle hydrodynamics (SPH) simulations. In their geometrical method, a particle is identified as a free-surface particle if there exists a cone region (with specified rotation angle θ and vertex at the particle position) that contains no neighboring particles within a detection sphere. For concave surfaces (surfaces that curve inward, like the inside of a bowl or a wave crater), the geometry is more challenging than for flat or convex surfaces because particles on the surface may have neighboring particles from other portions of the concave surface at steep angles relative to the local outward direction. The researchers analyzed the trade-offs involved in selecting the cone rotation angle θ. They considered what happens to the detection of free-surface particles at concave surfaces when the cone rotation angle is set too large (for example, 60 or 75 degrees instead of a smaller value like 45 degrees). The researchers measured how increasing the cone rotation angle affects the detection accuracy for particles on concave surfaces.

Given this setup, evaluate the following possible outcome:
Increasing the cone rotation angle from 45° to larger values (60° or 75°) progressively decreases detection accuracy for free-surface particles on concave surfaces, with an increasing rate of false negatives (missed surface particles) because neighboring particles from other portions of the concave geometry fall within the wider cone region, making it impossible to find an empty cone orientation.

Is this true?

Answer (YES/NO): YES